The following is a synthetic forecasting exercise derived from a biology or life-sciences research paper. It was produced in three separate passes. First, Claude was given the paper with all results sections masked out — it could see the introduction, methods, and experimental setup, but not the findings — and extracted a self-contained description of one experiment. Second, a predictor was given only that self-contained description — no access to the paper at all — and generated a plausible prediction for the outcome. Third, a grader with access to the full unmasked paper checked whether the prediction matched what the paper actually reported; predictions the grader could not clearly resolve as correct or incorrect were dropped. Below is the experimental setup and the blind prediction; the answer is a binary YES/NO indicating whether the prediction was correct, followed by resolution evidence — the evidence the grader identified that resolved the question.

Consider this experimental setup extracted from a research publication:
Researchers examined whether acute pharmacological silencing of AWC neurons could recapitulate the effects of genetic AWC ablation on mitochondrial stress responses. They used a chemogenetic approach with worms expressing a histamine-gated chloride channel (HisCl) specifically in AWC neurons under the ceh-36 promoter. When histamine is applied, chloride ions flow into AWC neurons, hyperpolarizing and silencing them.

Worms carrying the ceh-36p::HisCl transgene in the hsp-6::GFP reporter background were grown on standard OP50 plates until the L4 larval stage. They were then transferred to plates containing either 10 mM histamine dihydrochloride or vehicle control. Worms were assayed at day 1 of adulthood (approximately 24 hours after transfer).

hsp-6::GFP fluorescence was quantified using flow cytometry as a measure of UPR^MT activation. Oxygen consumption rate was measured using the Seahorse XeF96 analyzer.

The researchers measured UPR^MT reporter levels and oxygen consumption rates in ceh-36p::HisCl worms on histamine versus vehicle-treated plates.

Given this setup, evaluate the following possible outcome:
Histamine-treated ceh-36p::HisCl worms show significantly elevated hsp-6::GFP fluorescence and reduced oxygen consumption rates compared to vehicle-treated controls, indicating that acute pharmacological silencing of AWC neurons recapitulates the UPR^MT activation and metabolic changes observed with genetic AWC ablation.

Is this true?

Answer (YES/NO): YES